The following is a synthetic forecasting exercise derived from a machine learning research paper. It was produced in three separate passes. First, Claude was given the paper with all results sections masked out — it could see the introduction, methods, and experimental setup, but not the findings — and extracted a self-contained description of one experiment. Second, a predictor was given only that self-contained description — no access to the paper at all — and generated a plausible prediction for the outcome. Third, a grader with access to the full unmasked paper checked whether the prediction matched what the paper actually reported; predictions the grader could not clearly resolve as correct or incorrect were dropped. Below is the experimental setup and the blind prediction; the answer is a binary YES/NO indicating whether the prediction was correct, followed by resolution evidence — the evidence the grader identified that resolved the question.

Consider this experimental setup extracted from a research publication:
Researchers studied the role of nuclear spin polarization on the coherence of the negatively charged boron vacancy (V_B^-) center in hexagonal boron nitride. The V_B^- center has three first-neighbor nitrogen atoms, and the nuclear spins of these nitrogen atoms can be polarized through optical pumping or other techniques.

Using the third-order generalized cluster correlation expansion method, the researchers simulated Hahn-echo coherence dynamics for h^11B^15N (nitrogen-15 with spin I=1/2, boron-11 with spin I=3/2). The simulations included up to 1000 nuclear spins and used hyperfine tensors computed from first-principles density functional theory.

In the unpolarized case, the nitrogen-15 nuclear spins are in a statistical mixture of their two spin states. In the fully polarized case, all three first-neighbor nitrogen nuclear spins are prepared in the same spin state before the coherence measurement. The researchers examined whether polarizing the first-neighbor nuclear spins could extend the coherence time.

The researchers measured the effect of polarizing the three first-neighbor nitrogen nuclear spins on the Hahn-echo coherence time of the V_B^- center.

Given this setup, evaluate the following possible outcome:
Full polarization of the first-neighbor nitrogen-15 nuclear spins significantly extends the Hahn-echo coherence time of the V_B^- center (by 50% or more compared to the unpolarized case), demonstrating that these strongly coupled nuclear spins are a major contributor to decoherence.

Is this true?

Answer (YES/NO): NO